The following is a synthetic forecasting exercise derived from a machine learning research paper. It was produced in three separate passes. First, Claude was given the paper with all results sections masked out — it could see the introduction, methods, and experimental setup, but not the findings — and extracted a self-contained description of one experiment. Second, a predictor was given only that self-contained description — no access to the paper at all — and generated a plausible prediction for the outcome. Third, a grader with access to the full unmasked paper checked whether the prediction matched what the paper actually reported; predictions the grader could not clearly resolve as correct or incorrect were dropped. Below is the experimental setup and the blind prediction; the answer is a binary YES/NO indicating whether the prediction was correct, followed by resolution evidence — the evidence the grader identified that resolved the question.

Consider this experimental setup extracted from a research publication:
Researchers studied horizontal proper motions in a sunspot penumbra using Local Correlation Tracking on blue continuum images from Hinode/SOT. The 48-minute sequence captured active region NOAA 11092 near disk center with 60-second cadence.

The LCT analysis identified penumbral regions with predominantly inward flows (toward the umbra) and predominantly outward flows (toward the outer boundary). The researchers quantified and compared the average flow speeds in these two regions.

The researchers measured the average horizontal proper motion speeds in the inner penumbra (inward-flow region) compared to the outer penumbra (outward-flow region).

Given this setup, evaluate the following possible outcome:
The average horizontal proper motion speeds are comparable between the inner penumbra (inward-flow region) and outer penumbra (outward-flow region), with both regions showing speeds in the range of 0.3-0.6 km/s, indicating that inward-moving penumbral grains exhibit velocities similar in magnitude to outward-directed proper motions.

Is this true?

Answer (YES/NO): NO